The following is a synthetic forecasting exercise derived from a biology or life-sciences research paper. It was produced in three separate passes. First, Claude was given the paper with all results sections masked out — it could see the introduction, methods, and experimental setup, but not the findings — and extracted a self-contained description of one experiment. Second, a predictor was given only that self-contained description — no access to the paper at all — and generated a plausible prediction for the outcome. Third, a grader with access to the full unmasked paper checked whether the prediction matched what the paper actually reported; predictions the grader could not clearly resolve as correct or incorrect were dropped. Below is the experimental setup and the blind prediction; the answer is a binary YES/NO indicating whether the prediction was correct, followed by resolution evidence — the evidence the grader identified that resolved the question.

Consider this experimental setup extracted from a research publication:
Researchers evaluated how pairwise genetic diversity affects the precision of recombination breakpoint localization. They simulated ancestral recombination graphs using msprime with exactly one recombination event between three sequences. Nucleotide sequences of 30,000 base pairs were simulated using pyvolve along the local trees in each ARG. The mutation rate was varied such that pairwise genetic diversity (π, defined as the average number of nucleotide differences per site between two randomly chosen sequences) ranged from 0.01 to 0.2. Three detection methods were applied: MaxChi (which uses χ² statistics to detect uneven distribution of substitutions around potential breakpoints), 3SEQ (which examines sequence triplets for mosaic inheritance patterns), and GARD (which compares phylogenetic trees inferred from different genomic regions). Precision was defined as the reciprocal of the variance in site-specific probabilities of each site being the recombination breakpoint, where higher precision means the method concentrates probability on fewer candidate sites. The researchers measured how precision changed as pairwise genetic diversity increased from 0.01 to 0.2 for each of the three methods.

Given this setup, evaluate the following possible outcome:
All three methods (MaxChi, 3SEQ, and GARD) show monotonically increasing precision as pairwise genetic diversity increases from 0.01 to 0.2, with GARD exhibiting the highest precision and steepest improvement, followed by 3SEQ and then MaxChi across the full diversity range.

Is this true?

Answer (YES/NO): NO